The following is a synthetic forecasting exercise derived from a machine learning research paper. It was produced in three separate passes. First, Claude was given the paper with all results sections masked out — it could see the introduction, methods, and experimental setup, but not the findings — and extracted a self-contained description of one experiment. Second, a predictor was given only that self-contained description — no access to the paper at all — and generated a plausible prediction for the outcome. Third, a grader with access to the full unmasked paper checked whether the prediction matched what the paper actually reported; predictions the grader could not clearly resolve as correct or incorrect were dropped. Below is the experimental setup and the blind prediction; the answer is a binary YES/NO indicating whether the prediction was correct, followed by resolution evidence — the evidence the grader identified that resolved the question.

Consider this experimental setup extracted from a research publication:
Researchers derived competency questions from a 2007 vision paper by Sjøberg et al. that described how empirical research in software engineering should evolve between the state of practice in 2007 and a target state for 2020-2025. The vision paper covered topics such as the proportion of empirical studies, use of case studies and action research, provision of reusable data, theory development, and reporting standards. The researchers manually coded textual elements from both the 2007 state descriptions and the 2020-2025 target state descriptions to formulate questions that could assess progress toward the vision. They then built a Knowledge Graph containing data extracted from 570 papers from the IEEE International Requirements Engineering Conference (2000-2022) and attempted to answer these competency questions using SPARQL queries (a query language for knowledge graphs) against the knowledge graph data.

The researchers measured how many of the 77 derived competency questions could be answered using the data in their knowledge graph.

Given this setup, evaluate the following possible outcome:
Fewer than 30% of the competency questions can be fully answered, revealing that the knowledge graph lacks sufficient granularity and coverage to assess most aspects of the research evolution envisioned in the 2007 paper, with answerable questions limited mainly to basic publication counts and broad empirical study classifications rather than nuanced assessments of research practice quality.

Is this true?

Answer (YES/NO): NO